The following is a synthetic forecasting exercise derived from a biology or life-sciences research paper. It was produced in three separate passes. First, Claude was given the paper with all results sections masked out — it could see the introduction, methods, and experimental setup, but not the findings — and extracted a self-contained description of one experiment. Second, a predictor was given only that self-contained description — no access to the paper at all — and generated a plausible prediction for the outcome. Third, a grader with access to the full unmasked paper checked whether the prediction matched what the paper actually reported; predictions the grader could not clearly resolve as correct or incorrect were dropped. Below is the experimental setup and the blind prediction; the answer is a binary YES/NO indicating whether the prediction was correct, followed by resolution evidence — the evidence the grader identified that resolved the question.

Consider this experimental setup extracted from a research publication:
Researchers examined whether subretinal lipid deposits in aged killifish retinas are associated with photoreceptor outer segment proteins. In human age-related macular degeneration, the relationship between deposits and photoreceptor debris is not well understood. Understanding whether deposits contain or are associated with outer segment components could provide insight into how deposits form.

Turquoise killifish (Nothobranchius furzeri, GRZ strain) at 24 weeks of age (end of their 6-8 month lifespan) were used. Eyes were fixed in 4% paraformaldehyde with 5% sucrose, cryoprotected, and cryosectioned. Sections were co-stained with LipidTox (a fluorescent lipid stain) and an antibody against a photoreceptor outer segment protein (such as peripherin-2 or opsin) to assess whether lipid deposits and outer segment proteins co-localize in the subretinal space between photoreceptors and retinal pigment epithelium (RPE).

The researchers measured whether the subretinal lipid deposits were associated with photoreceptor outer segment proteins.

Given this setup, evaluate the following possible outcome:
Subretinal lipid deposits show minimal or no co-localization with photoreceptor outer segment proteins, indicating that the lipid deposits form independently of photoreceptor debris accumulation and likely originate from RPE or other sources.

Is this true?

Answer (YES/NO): NO